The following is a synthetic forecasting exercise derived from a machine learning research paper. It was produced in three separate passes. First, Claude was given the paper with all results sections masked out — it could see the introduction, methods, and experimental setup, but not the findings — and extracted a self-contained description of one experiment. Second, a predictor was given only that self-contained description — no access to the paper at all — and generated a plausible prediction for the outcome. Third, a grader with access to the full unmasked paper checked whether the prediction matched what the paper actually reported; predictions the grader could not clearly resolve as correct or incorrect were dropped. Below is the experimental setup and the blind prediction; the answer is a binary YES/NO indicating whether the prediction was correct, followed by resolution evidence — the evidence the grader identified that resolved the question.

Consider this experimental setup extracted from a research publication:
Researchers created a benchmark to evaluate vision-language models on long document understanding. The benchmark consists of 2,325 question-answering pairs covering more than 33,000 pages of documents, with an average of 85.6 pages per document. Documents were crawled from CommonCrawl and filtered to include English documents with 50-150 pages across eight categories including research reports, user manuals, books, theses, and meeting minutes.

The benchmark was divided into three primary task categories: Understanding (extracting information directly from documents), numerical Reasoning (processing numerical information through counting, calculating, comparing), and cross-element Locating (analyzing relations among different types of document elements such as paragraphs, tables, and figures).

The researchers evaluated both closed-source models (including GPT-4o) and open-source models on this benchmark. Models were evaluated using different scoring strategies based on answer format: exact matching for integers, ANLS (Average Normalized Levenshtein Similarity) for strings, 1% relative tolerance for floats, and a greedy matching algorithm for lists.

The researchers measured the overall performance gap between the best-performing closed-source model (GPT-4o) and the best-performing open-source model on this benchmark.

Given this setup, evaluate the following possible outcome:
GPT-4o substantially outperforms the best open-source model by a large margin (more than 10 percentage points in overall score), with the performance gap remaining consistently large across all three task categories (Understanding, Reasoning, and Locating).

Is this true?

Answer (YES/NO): YES